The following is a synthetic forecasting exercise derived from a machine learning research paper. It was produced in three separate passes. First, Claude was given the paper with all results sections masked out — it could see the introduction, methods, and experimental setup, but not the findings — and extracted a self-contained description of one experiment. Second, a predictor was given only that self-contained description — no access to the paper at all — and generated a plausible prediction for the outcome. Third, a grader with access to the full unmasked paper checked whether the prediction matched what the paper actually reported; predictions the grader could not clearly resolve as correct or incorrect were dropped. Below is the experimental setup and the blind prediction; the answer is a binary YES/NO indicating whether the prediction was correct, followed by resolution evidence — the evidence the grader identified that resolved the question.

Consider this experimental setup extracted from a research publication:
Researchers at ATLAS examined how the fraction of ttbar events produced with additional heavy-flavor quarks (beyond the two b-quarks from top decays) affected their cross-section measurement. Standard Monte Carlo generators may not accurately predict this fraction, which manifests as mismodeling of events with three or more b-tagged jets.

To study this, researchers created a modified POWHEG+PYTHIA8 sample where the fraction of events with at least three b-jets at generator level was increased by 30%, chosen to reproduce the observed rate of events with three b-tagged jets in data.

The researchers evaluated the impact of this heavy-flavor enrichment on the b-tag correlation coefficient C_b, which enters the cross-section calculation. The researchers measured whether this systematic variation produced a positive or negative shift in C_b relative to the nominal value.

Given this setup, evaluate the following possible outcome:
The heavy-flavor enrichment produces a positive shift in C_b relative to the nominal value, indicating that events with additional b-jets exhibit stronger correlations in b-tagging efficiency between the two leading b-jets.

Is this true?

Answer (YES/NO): NO